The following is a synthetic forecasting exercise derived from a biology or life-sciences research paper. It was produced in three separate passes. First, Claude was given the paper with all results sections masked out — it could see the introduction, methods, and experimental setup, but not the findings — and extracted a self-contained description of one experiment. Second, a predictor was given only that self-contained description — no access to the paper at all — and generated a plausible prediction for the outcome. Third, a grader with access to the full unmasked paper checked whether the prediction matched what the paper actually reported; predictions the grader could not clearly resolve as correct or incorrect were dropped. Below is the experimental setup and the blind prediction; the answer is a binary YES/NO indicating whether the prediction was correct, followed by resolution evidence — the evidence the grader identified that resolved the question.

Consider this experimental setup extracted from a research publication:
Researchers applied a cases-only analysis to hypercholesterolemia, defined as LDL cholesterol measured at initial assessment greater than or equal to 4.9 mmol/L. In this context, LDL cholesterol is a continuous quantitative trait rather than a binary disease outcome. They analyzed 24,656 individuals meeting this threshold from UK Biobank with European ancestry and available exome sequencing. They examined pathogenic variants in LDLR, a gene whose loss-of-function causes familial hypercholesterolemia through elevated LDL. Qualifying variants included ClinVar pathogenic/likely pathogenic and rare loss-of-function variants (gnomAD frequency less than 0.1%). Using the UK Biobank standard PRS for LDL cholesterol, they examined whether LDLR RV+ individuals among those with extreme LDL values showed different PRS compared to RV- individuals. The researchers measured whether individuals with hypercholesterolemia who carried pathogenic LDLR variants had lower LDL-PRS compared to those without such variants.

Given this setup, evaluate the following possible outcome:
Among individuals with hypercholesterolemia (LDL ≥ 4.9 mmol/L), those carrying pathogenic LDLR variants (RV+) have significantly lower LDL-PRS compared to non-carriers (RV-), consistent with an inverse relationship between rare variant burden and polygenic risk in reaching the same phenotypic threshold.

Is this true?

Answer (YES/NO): YES